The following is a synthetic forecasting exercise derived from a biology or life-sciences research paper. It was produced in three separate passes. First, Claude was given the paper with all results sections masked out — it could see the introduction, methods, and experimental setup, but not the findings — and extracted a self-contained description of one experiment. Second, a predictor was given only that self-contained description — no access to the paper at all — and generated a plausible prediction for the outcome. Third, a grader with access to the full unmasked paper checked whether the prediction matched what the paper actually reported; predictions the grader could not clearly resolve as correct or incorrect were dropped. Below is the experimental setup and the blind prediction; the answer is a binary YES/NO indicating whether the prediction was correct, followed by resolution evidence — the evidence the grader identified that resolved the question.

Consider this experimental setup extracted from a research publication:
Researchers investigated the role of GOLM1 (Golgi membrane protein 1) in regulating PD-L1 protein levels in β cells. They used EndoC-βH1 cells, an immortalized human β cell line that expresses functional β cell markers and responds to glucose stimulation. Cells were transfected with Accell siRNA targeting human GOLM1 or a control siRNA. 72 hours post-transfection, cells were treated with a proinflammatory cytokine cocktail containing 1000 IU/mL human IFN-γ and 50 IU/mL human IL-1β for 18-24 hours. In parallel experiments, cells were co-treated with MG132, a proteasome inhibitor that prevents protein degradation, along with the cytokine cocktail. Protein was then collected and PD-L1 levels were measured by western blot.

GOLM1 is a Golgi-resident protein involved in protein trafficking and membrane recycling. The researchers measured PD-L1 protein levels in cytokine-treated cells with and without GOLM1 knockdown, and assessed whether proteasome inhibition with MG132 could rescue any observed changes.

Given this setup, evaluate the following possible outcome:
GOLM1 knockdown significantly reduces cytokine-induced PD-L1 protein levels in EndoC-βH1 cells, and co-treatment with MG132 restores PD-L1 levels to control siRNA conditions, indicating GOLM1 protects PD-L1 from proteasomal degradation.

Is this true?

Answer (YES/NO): NO